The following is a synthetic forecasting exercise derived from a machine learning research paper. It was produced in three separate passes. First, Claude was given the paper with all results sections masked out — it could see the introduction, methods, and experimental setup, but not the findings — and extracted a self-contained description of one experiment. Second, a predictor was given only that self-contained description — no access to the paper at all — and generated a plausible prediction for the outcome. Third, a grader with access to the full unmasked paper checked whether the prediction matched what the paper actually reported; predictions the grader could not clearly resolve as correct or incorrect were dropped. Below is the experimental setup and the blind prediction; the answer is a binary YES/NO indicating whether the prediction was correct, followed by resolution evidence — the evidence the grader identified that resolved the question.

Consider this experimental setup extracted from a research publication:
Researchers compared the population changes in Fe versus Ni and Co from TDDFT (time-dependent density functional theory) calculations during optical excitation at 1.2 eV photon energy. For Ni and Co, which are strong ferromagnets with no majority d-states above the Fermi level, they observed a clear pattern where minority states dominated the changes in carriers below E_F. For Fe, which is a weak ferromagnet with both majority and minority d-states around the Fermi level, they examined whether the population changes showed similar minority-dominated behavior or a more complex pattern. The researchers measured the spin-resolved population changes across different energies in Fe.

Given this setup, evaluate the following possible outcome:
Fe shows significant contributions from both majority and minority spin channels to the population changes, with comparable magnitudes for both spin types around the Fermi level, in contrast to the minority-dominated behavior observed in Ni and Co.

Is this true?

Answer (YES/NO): YES